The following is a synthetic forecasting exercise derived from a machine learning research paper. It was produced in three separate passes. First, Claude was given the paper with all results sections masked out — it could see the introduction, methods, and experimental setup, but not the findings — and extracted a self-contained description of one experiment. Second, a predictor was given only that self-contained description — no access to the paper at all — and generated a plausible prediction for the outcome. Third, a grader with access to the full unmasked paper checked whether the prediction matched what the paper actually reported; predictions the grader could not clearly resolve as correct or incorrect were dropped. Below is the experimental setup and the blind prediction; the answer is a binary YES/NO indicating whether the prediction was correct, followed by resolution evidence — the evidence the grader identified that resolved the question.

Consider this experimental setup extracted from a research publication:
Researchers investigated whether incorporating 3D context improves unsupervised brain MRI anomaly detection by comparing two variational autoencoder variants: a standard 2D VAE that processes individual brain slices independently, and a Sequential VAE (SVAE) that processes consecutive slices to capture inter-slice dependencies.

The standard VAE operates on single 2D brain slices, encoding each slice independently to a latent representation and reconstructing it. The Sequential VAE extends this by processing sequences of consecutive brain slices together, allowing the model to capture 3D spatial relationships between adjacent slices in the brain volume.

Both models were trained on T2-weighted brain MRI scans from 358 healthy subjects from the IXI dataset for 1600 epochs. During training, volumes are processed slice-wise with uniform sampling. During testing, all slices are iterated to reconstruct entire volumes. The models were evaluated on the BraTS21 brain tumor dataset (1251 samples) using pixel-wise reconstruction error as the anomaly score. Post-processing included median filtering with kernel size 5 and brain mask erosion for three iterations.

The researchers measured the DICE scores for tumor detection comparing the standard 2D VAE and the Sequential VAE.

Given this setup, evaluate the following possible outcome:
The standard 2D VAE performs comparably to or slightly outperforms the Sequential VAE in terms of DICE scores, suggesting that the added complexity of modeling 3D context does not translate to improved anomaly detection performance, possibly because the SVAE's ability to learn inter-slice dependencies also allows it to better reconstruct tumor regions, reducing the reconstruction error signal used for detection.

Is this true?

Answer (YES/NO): NO